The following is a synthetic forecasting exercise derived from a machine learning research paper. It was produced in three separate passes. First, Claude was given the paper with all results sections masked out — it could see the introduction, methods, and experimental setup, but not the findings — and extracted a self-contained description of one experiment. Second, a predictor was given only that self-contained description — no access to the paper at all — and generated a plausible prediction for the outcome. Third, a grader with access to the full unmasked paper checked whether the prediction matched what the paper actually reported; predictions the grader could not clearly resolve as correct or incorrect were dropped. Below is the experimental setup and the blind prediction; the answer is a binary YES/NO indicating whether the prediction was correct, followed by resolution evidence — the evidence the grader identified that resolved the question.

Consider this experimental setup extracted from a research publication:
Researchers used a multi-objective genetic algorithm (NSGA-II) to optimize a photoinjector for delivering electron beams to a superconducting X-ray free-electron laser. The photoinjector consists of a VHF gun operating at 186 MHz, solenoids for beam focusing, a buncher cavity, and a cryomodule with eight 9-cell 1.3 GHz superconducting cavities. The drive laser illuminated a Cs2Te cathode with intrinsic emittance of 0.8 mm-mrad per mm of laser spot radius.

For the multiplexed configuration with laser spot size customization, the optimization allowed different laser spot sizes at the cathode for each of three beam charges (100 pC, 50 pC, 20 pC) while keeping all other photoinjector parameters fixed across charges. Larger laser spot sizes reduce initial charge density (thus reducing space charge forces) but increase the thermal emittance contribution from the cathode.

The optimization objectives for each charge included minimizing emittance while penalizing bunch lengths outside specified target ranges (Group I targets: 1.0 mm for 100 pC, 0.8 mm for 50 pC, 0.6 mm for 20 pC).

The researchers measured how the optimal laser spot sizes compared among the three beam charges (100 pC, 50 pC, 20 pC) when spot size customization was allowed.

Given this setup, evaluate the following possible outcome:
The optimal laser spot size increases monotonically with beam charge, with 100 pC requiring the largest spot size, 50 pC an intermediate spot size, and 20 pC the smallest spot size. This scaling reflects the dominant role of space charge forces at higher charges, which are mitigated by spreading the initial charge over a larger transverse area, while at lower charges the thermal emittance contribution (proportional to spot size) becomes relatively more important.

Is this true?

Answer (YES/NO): YES